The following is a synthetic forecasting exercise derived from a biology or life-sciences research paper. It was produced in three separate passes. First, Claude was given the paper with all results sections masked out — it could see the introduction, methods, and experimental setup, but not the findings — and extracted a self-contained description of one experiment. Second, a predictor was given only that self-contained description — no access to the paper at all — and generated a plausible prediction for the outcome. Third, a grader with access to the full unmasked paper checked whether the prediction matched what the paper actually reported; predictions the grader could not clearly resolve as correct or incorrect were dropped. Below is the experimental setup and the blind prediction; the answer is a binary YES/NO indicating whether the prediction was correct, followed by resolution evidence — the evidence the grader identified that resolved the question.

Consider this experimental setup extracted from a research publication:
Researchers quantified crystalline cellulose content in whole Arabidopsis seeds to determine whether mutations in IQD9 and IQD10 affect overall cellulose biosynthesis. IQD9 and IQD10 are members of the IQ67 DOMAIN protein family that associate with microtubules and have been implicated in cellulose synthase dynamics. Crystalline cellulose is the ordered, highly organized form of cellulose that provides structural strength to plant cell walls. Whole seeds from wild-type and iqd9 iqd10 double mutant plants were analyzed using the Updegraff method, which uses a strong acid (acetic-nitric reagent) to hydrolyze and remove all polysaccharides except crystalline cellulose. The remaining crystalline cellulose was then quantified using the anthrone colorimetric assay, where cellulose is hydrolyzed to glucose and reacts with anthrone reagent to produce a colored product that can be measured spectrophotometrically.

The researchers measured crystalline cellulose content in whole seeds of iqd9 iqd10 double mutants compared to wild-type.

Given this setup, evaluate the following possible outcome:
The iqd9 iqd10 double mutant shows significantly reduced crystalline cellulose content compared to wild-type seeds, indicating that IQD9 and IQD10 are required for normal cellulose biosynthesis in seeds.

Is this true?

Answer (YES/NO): NO